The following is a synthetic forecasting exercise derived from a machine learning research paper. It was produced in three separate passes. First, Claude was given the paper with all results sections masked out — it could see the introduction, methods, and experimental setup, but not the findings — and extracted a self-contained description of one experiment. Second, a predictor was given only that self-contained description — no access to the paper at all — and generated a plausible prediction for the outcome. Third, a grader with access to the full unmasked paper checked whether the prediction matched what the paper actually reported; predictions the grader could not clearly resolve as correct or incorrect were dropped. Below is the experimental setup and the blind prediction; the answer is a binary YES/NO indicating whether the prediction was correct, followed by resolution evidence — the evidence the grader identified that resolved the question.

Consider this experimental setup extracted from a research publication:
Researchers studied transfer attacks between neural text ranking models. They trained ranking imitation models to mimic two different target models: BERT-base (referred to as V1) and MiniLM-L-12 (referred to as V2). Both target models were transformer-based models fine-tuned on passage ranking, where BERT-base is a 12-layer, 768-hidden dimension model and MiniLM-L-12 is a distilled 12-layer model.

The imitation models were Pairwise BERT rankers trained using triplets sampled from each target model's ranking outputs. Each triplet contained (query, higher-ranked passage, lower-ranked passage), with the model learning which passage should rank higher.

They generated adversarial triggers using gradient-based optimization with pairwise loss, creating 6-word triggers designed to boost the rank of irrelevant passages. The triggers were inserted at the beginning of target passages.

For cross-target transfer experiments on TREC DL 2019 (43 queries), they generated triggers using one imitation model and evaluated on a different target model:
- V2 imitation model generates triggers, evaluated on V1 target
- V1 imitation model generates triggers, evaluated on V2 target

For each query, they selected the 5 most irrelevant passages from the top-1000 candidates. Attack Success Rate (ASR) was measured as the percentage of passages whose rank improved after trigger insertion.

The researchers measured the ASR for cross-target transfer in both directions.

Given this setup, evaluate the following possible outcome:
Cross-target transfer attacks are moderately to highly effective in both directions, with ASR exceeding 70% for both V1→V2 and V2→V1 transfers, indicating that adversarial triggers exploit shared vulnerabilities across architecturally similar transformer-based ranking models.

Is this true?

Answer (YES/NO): NO